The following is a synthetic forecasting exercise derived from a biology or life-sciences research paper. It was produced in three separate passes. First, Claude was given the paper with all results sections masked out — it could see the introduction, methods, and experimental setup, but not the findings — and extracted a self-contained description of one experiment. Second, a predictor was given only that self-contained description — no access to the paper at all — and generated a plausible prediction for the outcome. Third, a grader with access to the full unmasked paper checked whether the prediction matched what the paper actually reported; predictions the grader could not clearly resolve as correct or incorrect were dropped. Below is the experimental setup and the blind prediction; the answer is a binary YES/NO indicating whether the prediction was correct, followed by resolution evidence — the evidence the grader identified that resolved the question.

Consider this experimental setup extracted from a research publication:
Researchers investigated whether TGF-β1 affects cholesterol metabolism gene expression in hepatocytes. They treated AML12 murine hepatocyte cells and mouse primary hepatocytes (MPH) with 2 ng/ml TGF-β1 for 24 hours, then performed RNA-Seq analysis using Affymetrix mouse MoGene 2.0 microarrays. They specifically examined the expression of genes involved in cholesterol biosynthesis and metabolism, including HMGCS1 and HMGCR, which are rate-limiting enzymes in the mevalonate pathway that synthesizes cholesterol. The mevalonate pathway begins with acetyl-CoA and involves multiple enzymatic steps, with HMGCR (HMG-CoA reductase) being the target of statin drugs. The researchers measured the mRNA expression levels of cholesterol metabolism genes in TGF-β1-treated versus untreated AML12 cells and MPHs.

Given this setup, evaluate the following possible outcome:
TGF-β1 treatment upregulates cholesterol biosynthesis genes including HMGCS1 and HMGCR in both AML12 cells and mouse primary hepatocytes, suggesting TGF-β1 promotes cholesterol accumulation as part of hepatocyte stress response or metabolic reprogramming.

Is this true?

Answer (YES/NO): NO